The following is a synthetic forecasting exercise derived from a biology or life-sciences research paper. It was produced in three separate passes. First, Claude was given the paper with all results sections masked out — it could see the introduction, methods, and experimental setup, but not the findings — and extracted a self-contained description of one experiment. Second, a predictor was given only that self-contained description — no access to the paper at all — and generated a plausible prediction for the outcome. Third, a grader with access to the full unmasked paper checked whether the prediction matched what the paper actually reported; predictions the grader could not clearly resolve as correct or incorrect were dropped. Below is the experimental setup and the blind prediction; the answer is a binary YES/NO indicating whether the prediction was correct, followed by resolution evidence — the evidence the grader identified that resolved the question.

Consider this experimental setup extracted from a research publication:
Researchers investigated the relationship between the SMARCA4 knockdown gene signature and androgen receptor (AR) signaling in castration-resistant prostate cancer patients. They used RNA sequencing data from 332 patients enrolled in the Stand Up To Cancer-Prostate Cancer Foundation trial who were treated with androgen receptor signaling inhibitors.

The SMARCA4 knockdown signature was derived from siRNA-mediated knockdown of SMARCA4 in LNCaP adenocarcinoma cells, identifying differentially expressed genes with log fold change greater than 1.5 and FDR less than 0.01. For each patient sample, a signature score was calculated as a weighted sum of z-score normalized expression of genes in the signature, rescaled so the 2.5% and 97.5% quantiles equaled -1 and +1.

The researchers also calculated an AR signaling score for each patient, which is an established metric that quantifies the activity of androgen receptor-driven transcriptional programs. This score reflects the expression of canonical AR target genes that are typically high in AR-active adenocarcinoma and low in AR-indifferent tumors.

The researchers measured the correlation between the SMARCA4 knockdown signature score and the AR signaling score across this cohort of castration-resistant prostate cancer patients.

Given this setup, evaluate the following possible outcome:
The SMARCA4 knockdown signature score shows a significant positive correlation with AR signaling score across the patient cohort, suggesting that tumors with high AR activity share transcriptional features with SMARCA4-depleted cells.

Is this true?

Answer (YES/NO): YES